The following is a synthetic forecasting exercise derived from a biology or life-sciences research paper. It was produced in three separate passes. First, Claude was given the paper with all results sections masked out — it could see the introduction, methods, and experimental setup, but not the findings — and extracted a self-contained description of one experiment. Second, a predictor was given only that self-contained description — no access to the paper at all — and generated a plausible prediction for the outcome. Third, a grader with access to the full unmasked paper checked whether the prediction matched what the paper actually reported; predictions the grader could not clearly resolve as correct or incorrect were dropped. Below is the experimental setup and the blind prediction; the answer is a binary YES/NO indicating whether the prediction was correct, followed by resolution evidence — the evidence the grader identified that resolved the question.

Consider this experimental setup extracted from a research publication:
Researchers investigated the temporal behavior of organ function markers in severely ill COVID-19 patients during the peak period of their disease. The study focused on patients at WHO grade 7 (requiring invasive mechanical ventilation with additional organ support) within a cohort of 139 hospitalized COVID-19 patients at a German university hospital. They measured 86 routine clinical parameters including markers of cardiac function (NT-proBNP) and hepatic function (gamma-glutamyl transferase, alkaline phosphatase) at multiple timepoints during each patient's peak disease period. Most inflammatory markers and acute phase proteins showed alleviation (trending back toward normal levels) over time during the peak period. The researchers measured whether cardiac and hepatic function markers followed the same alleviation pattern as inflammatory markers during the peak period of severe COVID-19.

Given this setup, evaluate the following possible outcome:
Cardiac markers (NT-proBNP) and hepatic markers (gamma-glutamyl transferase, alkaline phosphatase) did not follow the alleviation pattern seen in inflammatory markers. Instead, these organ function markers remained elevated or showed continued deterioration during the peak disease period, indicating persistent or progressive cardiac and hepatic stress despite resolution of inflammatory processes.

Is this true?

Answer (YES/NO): YES